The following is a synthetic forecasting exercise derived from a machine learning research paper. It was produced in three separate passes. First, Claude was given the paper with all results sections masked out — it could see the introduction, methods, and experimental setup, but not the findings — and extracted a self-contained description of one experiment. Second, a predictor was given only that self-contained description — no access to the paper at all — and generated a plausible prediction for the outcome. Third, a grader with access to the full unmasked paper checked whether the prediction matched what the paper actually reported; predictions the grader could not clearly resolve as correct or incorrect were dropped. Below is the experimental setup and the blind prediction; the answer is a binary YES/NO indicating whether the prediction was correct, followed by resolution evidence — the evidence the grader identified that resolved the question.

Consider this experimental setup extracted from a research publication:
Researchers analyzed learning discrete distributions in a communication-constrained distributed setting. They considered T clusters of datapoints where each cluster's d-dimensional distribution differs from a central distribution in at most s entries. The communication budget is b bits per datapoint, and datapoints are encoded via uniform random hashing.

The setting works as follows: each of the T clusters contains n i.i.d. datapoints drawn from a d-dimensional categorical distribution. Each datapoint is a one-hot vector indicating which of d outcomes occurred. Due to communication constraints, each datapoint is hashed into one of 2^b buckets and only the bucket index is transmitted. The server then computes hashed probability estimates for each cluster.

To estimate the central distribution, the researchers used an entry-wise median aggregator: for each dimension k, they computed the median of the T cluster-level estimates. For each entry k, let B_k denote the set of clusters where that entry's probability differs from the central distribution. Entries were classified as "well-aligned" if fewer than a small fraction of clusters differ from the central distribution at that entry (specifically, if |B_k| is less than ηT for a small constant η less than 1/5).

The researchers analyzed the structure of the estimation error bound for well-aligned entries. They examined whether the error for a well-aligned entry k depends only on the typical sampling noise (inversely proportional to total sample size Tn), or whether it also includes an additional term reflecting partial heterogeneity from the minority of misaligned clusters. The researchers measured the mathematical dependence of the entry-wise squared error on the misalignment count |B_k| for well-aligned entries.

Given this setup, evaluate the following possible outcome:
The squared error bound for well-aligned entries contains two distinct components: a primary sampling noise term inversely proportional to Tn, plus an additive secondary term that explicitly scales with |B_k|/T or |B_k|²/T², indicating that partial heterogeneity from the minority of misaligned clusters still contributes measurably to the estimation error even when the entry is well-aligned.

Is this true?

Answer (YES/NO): YES